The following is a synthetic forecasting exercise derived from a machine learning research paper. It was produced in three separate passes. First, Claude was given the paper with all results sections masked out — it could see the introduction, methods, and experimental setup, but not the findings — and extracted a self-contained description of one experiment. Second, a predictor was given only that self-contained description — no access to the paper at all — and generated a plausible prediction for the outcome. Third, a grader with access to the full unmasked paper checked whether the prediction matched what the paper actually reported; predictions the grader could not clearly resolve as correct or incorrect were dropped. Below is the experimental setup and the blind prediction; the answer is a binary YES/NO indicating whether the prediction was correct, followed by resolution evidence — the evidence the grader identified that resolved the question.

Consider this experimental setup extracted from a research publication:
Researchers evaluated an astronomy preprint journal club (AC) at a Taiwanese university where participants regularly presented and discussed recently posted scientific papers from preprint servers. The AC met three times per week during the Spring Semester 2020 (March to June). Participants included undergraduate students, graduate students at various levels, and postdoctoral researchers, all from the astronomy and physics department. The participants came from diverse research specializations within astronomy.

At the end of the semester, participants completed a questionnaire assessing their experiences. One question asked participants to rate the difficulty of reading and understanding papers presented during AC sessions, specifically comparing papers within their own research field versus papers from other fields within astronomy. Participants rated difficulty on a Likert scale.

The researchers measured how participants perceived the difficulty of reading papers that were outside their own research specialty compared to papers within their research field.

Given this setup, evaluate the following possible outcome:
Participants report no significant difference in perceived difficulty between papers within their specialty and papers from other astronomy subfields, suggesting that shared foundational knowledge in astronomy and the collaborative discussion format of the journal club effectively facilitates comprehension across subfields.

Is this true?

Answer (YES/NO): NO